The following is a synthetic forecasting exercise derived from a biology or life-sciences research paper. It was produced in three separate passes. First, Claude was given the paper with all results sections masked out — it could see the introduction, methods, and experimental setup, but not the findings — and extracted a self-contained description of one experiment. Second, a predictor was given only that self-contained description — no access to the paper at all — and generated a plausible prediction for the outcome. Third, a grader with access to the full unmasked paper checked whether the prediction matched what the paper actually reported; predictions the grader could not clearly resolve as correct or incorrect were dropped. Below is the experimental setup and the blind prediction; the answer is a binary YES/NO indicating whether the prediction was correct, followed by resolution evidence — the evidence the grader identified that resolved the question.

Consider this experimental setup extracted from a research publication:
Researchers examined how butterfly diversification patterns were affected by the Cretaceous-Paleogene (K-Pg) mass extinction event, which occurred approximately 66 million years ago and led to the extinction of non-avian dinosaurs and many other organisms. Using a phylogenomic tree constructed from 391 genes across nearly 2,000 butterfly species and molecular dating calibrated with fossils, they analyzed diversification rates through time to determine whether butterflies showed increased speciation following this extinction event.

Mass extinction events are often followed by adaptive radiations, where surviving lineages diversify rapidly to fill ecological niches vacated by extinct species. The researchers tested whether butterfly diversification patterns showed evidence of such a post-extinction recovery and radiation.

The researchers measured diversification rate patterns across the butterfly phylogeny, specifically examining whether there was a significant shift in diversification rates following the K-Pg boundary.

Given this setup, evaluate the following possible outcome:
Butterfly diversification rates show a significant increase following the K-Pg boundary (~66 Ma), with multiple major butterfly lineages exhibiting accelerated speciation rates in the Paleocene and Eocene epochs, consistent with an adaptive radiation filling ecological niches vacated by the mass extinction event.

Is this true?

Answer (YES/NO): NO